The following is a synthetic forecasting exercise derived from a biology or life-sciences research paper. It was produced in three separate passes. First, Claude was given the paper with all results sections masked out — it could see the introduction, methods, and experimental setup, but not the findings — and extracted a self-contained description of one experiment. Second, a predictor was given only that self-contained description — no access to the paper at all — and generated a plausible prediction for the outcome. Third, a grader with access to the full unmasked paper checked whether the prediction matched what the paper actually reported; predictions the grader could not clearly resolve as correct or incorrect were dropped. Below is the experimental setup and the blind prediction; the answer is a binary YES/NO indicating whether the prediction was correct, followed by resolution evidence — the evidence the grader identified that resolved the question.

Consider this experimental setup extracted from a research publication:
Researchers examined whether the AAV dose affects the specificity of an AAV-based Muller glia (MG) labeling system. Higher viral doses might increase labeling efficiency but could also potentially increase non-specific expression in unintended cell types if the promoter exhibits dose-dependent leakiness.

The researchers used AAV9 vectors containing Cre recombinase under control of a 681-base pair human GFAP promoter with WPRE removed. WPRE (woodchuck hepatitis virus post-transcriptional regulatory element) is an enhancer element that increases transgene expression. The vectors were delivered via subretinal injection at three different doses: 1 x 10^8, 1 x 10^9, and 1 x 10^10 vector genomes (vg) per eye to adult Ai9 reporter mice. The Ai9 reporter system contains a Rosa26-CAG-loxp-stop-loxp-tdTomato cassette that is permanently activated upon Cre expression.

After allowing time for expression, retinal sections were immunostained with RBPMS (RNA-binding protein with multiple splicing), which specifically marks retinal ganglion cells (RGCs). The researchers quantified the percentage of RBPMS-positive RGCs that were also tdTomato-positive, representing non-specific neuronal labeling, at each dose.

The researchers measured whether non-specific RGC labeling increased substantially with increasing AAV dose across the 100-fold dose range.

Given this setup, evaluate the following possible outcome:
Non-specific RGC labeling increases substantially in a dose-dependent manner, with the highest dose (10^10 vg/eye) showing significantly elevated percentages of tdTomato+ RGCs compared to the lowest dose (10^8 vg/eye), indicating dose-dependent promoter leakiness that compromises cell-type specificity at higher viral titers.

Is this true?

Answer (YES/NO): NO